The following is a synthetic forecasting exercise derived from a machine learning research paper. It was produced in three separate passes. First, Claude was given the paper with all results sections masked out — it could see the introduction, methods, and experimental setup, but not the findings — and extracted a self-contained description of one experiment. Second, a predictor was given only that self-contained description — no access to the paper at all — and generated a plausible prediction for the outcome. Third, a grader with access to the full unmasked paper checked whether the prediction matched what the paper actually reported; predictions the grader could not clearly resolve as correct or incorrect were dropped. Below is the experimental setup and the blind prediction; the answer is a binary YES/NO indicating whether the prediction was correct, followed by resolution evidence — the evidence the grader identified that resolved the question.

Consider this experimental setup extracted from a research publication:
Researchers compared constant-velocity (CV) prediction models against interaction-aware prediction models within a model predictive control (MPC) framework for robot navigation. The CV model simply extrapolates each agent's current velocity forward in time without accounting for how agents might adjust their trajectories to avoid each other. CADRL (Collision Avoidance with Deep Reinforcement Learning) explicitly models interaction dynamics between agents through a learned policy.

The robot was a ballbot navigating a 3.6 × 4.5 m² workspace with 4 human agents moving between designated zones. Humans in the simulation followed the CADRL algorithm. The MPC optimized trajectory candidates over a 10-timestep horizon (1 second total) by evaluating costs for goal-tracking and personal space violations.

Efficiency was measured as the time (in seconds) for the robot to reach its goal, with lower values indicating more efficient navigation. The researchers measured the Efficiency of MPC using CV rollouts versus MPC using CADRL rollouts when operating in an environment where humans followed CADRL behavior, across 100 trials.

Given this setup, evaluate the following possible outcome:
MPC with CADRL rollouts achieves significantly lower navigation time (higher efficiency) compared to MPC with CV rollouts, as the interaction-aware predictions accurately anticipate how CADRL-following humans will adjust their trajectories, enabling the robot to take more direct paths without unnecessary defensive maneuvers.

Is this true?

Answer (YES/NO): NO